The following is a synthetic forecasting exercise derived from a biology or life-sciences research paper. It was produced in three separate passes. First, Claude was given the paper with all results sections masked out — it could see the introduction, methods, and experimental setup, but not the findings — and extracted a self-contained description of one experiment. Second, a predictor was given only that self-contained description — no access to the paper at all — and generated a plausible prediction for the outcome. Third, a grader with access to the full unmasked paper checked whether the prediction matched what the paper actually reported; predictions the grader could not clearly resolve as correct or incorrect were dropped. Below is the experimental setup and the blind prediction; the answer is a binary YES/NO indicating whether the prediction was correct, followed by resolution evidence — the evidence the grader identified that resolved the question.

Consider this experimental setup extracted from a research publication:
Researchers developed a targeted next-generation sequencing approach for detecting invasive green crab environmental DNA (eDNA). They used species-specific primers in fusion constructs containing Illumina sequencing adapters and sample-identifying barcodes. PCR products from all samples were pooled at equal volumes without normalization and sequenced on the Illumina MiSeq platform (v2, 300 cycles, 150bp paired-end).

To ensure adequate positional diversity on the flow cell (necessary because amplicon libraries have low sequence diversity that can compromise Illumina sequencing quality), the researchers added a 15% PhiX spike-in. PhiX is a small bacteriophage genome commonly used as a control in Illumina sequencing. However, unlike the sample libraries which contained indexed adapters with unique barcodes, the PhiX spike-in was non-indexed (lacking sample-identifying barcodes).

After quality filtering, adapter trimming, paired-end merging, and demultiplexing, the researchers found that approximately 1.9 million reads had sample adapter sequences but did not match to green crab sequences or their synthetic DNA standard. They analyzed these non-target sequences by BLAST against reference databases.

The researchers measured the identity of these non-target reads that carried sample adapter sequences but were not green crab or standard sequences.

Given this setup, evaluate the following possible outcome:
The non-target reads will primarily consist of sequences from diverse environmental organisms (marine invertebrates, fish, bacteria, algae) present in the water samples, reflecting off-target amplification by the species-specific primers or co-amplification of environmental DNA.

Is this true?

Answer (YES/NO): NO